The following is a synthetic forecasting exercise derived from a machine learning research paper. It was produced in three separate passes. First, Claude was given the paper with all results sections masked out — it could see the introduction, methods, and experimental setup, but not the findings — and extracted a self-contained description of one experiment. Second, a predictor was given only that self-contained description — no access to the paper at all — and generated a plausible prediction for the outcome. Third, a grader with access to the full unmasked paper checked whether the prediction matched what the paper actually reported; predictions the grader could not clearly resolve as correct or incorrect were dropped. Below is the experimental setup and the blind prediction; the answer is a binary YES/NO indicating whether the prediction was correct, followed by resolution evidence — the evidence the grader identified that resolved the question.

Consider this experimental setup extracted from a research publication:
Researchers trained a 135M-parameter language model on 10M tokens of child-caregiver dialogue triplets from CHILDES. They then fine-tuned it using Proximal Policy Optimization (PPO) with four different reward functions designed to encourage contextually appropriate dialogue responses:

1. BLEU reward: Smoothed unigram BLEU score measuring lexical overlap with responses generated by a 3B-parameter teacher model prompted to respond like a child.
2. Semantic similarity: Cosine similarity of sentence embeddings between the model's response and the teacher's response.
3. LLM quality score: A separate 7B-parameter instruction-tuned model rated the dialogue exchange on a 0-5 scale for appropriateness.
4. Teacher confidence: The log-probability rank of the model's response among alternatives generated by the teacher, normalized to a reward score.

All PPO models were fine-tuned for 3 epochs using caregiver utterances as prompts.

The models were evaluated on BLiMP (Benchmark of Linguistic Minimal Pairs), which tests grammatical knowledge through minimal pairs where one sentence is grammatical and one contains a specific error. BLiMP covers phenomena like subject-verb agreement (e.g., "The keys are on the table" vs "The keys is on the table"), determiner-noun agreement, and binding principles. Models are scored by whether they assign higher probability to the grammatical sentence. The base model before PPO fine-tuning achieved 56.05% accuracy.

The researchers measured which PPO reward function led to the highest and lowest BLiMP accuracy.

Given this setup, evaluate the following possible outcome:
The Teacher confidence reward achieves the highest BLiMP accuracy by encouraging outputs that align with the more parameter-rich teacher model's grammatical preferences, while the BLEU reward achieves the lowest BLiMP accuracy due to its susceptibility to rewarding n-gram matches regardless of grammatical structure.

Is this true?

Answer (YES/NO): NO